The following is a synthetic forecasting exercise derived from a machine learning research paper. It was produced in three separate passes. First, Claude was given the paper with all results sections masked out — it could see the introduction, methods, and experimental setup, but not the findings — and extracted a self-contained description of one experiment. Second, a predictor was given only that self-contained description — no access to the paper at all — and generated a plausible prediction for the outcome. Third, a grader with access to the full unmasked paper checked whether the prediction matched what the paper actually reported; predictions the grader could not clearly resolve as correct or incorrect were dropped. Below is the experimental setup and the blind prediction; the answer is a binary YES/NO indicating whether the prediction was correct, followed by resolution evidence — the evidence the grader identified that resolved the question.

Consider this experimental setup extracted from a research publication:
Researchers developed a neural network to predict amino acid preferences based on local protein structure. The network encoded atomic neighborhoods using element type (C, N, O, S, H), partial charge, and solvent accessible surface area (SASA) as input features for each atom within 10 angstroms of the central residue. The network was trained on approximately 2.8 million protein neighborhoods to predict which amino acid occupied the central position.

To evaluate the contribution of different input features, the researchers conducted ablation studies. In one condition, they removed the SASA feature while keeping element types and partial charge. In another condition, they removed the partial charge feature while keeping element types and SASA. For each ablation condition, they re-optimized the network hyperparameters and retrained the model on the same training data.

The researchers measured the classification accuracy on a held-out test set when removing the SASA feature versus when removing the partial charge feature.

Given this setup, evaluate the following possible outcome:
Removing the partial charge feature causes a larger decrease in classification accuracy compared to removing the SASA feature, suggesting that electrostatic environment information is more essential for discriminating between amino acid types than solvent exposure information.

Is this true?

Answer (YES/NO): YES